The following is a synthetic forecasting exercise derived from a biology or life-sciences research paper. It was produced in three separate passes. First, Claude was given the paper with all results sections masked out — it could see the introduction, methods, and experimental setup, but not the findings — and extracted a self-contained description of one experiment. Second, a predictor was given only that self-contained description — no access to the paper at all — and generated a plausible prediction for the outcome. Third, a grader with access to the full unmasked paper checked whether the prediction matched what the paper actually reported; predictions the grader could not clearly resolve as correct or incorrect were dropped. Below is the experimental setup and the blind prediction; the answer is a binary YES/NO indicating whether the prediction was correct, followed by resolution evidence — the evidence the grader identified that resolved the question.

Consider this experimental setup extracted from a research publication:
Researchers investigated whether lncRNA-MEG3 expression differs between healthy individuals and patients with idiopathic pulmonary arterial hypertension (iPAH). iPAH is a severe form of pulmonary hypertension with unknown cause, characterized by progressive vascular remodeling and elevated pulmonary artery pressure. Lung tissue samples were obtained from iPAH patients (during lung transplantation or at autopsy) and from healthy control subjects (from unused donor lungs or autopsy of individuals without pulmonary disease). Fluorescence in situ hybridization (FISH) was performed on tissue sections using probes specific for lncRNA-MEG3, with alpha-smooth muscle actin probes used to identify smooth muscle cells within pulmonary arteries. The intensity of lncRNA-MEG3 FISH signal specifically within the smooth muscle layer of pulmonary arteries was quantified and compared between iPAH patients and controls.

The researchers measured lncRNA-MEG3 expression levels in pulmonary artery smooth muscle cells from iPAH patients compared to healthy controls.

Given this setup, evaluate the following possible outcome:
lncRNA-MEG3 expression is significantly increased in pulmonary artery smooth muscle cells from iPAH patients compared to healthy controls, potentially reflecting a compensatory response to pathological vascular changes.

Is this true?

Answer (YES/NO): YES